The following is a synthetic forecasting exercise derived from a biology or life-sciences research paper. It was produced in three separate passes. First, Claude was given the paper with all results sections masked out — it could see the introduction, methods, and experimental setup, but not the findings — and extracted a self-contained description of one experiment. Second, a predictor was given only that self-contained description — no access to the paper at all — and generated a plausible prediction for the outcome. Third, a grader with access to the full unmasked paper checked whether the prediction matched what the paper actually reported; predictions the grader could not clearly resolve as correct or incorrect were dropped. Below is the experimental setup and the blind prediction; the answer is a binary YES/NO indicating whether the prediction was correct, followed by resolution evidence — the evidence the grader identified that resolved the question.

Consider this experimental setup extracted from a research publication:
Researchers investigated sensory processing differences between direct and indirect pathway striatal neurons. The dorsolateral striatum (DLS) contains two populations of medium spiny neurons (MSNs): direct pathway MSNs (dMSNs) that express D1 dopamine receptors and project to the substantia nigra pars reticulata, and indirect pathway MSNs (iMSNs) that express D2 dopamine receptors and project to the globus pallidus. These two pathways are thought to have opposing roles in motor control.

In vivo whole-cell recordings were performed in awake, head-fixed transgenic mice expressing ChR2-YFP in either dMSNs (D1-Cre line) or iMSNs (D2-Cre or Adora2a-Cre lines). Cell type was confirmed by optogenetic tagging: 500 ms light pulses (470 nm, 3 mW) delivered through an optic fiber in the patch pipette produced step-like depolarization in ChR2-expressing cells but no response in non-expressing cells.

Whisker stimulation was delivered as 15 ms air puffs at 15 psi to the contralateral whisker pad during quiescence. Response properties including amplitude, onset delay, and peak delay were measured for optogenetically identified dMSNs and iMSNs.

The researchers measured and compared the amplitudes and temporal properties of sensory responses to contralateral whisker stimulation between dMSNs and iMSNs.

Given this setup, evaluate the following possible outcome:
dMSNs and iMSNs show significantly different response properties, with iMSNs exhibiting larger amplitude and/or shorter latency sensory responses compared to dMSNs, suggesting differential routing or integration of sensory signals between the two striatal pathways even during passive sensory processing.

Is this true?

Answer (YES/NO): NO